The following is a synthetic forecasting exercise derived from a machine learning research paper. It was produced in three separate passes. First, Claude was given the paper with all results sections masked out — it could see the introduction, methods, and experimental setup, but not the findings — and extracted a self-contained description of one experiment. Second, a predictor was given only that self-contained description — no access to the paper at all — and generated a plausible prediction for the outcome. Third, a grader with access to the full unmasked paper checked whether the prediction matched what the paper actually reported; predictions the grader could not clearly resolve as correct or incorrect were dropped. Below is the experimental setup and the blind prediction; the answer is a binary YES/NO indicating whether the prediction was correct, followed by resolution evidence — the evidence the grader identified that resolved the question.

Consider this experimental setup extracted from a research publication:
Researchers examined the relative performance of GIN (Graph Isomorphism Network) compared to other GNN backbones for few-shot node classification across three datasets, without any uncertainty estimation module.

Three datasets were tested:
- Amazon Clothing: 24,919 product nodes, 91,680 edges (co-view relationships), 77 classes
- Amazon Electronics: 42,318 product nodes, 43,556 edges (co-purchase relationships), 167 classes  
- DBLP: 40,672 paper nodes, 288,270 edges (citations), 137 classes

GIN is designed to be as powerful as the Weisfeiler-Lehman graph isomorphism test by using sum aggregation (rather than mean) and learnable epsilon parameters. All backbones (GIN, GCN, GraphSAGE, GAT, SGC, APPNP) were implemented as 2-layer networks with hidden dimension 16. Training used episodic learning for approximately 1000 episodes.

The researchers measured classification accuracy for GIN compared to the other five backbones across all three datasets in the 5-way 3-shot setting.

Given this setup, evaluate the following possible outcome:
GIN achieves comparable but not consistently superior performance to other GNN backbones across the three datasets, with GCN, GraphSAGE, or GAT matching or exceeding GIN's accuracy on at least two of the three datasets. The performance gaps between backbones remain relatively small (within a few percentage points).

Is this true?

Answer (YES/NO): NO